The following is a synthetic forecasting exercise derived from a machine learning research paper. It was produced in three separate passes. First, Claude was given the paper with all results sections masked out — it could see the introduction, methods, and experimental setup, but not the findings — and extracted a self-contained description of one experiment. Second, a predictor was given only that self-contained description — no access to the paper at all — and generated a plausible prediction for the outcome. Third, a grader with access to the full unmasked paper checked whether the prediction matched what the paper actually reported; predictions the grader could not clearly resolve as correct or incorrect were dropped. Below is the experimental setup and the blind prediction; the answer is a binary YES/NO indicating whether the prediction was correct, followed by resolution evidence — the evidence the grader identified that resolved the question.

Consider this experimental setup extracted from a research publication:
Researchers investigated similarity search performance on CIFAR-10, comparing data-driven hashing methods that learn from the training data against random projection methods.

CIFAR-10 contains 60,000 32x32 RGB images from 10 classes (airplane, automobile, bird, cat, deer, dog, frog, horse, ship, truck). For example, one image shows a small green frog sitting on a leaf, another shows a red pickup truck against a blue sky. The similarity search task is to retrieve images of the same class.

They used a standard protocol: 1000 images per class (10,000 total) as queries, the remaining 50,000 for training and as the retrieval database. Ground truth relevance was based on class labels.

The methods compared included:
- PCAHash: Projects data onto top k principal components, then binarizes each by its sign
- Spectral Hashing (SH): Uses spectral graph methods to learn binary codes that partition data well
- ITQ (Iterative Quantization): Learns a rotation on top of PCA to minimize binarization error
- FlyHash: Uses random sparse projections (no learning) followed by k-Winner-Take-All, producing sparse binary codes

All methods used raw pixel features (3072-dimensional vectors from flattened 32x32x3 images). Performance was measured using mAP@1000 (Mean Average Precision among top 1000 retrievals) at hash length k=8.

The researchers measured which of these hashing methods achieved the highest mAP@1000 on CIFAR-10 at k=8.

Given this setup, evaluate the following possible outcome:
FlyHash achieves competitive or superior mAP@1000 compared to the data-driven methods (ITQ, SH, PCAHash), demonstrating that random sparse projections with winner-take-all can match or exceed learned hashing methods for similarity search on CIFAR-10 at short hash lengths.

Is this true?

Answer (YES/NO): YES